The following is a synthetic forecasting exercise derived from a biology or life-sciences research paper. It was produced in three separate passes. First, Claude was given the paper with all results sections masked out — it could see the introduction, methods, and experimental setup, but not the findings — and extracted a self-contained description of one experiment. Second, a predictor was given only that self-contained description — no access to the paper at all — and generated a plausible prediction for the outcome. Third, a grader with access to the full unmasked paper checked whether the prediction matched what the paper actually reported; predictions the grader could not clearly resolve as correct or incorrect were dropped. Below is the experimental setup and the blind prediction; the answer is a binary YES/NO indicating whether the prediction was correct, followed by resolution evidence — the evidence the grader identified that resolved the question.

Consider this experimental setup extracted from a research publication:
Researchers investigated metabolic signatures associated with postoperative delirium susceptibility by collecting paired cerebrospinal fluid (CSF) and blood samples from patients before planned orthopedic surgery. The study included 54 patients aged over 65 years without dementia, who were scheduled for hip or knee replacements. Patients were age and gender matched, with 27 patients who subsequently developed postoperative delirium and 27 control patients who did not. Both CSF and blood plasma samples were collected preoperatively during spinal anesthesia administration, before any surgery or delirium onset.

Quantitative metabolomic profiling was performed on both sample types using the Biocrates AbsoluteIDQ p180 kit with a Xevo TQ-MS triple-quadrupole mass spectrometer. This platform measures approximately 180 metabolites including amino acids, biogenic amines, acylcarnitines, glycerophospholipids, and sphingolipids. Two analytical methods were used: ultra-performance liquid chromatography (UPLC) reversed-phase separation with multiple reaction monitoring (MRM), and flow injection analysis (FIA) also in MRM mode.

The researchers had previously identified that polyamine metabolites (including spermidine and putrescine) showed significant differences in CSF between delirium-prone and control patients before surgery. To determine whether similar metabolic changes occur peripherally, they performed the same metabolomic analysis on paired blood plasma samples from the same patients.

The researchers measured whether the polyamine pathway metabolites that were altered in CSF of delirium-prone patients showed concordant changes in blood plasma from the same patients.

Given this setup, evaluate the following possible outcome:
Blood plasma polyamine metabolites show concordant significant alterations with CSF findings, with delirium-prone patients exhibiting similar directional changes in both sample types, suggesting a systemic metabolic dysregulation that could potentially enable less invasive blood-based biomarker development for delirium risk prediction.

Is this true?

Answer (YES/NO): NO